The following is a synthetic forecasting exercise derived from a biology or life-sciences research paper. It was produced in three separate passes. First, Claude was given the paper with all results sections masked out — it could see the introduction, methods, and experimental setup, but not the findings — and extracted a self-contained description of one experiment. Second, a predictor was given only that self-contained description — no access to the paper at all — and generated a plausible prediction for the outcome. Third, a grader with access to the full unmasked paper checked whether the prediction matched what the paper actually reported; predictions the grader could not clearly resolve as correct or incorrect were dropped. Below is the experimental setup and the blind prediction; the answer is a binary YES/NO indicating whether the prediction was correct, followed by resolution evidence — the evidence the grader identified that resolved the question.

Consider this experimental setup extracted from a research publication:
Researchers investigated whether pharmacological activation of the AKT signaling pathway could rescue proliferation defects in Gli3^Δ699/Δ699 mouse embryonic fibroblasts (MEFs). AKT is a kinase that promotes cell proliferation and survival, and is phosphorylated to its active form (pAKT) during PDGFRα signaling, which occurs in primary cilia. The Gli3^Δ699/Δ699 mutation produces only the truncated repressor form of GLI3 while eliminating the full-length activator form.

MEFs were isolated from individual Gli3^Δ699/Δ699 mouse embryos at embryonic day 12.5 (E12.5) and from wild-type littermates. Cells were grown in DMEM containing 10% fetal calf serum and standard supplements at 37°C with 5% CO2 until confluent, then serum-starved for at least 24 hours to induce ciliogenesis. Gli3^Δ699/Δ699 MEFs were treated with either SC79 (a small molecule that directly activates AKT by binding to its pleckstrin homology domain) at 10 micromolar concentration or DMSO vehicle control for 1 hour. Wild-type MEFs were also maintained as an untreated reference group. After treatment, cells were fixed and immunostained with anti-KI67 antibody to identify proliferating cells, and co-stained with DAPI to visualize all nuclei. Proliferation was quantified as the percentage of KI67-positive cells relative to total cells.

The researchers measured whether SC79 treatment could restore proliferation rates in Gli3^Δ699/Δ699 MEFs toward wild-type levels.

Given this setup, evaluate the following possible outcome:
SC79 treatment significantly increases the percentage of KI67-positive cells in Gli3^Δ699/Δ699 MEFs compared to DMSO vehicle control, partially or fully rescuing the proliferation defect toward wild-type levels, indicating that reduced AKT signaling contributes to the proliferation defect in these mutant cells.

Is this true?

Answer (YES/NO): YES